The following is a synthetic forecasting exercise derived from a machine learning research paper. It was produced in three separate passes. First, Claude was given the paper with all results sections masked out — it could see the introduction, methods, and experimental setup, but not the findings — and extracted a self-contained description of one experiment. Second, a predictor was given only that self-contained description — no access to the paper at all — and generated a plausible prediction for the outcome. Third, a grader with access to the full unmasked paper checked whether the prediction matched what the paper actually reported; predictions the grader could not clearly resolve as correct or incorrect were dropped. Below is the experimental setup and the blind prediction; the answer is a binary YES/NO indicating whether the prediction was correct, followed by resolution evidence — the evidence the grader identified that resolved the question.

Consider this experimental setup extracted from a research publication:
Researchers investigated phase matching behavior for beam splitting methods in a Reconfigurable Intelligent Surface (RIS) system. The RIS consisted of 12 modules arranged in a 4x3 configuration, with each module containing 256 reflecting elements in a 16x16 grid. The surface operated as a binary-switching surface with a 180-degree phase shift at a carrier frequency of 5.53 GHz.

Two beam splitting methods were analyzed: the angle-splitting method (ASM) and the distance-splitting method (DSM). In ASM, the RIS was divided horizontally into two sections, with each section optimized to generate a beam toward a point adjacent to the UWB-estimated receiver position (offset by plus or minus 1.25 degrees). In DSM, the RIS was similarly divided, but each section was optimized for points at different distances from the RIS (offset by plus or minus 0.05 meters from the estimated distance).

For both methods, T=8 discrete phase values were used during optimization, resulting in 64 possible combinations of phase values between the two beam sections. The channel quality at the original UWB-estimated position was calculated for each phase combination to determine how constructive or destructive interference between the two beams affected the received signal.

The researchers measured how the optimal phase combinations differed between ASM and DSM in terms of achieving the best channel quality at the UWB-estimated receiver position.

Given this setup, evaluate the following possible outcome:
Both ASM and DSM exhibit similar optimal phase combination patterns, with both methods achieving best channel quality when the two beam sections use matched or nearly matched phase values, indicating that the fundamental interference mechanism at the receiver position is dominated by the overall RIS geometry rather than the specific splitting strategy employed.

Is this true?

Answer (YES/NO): NO